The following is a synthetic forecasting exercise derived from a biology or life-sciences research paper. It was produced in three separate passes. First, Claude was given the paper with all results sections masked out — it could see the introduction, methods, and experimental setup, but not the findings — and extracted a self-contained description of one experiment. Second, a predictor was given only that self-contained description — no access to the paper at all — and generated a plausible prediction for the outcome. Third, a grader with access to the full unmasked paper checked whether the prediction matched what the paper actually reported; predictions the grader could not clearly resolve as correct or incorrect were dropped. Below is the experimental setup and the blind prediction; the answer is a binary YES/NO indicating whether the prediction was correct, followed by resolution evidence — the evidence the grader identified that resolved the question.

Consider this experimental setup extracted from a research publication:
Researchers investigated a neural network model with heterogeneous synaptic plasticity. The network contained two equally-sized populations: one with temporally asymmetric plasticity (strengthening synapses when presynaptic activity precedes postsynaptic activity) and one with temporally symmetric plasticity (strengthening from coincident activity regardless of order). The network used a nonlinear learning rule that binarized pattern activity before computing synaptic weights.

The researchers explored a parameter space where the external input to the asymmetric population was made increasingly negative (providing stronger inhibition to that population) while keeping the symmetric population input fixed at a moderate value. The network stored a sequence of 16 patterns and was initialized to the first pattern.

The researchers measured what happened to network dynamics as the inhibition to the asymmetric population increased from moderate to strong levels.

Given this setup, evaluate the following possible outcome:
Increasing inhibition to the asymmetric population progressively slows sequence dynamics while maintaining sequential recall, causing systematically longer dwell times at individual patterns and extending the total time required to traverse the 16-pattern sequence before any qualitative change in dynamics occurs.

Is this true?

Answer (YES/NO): NO